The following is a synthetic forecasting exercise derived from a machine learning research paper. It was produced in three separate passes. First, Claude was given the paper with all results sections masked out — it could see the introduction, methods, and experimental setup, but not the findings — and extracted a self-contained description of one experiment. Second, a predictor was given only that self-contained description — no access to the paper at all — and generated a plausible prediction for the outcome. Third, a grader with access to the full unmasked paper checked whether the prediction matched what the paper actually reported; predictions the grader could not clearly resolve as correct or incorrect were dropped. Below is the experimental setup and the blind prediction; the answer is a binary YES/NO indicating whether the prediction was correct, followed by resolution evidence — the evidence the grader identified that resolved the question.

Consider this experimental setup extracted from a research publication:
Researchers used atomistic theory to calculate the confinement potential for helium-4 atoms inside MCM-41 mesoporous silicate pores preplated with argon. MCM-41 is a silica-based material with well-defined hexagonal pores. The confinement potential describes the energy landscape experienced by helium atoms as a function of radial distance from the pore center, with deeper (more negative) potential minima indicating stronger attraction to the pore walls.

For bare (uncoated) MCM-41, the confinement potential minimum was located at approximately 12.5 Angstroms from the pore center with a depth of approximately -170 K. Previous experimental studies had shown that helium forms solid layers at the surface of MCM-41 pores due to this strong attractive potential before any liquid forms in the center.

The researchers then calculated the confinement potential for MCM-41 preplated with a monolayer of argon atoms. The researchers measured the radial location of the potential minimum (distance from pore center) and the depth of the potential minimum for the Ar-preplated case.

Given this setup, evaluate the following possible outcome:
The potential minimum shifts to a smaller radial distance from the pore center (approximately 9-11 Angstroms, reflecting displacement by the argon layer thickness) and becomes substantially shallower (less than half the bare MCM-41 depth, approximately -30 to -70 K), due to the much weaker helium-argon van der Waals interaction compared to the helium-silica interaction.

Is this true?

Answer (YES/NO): NO